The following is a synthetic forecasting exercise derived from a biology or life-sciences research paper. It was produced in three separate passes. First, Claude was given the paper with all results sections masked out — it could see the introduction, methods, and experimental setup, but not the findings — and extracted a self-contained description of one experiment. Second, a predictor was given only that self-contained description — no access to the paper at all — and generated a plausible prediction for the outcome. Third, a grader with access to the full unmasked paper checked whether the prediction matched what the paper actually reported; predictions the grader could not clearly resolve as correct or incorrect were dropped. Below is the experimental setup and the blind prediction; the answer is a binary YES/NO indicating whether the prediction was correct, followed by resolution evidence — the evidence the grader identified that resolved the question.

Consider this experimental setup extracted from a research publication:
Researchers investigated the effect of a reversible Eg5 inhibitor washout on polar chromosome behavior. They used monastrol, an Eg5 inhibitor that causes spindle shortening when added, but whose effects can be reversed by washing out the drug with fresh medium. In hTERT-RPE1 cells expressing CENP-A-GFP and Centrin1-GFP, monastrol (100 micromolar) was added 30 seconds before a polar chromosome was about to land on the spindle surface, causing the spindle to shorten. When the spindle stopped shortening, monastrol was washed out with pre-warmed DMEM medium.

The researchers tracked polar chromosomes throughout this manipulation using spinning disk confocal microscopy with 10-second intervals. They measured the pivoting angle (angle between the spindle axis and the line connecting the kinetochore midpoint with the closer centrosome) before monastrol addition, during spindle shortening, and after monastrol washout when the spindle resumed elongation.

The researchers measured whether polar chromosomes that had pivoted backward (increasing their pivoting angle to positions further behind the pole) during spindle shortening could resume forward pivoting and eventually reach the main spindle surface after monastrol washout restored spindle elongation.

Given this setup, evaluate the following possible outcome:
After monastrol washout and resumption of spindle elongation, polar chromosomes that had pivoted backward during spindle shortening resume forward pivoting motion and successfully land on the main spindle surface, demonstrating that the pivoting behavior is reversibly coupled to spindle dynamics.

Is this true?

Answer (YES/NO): YES